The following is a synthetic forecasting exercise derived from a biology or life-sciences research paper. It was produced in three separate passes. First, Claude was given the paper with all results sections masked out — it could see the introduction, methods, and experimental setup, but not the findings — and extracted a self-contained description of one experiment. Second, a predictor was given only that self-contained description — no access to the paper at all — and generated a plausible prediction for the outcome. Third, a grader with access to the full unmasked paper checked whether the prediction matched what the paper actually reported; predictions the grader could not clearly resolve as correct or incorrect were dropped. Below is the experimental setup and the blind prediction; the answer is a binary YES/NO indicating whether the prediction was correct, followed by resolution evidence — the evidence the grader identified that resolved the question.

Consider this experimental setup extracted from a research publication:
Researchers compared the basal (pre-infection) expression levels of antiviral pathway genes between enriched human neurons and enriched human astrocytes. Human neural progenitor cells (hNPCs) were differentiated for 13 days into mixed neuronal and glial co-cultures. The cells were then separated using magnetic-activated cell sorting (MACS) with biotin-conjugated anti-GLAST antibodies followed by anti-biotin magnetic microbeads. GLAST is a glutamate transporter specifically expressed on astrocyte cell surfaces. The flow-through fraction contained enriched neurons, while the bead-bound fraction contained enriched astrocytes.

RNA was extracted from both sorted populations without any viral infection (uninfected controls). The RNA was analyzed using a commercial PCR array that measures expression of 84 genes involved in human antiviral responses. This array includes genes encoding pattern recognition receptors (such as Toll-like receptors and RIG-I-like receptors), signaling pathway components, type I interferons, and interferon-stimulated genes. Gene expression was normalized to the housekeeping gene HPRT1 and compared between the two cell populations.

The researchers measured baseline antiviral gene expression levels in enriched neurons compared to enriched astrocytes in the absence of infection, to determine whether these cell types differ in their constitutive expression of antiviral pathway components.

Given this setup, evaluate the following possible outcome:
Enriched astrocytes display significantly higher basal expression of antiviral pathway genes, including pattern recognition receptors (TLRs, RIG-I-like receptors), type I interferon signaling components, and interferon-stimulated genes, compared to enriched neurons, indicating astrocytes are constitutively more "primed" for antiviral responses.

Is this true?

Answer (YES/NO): NO